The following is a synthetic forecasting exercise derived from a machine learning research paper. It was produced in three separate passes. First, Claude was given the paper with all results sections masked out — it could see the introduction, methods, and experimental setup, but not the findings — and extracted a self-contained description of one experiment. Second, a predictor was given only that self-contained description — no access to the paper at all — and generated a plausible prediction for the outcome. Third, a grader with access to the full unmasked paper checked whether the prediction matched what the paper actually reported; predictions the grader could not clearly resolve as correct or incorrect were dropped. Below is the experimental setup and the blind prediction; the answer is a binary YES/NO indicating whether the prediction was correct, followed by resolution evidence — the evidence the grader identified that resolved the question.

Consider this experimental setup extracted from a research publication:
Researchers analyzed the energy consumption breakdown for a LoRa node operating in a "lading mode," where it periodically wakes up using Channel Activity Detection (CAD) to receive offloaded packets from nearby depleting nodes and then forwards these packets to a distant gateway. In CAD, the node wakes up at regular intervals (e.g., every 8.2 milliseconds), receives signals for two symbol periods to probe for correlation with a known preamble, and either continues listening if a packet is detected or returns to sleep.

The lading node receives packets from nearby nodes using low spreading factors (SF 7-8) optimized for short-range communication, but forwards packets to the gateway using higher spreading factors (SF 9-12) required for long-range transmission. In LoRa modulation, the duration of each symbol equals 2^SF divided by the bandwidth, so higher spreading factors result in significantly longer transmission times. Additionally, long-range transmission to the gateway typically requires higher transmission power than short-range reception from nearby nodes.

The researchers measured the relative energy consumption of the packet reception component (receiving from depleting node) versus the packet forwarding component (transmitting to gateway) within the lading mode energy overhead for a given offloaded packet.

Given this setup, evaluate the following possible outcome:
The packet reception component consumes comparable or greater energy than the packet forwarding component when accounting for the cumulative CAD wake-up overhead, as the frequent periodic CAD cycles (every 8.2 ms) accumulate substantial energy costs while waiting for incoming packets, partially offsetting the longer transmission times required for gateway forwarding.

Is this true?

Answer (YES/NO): NO